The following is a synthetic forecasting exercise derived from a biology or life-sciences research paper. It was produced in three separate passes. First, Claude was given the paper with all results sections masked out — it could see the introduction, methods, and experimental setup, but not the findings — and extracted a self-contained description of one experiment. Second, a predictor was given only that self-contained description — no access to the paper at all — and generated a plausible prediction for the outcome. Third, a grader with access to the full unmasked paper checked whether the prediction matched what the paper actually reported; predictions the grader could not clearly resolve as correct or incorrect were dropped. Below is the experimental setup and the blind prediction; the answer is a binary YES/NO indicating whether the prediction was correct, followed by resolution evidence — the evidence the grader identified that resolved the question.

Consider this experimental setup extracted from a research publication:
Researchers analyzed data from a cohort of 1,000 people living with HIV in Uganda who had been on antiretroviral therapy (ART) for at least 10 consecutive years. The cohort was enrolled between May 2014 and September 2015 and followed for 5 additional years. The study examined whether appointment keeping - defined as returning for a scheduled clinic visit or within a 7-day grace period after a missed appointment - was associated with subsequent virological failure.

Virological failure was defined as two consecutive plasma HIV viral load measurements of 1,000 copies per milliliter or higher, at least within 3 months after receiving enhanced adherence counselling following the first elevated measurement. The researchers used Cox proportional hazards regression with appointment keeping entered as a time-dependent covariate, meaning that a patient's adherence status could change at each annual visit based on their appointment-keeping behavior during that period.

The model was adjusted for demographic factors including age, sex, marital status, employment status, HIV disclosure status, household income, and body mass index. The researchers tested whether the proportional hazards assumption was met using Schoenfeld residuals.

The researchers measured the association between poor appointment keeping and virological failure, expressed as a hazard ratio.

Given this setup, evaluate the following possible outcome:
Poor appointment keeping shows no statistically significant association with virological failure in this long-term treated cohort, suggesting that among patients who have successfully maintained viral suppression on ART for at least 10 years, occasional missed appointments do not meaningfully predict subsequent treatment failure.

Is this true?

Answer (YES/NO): YES